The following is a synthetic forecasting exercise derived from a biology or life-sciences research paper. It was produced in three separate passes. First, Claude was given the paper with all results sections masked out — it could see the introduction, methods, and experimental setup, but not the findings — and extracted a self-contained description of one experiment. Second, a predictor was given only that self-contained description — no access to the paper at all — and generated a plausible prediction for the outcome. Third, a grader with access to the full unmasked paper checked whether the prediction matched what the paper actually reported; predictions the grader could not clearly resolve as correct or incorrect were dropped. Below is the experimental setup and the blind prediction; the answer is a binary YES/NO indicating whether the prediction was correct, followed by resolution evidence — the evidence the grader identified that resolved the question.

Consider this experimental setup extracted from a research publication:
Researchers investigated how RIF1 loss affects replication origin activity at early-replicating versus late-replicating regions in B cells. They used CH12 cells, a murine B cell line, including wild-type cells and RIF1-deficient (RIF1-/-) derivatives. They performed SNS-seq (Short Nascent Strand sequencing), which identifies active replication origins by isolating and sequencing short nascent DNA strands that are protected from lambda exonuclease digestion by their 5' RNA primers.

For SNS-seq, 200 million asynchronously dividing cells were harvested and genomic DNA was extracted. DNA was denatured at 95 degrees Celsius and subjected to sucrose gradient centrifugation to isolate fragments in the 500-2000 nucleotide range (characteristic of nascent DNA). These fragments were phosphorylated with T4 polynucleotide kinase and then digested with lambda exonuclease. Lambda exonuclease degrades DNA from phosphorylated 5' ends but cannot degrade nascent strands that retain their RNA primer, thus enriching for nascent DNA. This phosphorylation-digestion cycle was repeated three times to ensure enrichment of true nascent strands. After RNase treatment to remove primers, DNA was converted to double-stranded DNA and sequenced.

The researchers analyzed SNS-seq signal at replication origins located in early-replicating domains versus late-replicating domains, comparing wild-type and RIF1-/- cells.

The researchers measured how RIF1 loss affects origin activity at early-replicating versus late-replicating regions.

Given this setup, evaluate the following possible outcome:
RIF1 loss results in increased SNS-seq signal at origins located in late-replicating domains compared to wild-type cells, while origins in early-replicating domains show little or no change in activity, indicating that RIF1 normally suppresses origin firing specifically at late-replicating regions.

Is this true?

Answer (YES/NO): NO